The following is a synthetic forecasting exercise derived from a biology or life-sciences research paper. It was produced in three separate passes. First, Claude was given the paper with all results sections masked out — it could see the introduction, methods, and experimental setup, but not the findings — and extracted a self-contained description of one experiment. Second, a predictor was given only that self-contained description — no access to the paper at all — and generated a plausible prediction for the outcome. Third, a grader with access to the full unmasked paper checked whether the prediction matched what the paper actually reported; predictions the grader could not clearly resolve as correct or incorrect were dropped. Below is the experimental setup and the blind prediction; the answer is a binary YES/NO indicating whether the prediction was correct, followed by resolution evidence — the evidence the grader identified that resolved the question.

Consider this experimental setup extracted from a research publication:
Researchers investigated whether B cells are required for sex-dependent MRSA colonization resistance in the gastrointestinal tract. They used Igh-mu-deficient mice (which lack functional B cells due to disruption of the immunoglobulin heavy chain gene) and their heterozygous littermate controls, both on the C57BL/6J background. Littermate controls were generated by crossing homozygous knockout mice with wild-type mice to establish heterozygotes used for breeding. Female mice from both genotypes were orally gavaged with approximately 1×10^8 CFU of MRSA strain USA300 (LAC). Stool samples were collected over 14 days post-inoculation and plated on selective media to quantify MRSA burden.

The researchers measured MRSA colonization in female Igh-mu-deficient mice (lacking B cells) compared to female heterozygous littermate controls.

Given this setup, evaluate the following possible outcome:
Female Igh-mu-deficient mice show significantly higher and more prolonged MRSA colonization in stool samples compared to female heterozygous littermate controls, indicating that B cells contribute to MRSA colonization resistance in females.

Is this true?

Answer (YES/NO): NO